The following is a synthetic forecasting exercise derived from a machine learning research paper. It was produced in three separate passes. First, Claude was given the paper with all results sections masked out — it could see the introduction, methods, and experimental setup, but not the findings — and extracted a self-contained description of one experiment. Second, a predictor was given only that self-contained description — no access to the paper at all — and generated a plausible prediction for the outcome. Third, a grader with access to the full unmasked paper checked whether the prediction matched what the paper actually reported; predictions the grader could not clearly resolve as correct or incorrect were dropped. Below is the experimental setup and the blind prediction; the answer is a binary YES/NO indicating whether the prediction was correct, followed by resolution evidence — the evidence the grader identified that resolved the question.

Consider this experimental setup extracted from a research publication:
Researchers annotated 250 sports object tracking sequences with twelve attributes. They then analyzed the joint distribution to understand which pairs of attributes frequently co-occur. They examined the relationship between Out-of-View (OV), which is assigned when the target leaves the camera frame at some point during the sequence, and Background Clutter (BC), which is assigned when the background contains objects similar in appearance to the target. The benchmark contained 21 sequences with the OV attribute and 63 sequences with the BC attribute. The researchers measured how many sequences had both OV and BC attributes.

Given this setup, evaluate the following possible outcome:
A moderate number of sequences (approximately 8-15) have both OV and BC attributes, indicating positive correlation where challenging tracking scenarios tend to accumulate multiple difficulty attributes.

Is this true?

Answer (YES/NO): NO